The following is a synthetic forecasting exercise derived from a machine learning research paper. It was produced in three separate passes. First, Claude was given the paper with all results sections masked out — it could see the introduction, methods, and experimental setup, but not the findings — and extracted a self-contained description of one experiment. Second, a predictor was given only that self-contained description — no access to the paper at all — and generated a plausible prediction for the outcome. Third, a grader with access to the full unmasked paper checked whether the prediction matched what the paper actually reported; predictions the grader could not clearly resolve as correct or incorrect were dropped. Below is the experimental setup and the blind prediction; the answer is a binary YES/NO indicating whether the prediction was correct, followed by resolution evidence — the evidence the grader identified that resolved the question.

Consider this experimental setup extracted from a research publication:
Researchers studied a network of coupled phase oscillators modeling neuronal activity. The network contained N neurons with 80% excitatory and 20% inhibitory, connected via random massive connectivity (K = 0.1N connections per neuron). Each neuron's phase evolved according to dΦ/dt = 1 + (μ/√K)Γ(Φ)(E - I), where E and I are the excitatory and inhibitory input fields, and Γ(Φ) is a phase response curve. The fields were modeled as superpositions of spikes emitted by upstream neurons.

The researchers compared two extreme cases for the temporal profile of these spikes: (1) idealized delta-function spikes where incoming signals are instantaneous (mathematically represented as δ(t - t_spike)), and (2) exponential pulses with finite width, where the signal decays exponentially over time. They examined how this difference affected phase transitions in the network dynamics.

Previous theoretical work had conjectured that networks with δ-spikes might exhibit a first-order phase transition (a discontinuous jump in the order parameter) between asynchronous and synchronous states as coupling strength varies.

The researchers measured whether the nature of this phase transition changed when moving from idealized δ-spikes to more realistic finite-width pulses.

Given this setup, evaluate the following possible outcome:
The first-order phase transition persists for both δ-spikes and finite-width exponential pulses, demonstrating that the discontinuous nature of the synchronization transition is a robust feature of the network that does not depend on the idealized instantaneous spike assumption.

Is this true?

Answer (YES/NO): NO